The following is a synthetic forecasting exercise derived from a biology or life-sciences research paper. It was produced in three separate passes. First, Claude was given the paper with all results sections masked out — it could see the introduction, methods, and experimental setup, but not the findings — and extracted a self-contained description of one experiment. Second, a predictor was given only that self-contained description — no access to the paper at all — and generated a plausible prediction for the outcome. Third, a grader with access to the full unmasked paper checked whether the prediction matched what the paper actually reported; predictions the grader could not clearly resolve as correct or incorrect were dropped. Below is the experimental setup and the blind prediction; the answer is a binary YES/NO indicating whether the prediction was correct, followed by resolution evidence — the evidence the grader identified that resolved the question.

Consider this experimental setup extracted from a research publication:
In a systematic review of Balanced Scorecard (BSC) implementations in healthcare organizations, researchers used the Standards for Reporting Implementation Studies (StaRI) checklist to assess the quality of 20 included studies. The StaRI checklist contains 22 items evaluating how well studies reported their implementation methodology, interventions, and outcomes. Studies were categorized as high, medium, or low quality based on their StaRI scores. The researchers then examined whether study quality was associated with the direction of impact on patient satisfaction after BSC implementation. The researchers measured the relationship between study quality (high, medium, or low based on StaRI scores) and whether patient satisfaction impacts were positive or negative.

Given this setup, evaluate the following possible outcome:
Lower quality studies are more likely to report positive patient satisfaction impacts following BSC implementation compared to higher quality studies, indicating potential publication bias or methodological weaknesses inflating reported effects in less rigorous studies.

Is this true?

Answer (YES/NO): NO